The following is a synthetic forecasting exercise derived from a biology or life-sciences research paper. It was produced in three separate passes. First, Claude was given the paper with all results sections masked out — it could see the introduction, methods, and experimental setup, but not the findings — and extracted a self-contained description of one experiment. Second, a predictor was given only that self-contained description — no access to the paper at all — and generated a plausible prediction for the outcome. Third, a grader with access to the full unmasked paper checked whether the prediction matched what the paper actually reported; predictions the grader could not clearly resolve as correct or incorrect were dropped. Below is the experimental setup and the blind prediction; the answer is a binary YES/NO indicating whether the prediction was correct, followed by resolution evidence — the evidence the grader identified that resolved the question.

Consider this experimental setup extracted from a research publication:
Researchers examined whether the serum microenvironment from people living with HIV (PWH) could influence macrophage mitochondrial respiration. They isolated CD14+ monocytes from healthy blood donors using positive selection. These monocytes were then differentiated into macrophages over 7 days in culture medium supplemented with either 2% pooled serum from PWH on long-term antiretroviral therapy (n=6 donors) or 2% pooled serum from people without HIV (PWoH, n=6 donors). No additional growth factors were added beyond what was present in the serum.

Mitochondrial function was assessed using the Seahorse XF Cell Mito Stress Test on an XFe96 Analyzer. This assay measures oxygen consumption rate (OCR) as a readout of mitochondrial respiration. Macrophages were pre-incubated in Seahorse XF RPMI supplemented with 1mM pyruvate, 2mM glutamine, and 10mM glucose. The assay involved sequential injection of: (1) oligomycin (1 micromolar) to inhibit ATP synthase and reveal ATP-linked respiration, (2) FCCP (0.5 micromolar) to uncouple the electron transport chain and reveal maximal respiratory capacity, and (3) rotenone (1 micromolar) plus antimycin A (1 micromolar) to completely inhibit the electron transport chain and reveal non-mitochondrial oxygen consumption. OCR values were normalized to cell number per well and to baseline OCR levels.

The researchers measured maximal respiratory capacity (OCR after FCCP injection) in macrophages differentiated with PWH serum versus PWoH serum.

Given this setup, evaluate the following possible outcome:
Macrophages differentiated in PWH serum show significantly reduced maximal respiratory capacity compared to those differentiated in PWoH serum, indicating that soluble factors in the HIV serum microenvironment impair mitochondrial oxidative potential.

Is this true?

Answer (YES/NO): NO